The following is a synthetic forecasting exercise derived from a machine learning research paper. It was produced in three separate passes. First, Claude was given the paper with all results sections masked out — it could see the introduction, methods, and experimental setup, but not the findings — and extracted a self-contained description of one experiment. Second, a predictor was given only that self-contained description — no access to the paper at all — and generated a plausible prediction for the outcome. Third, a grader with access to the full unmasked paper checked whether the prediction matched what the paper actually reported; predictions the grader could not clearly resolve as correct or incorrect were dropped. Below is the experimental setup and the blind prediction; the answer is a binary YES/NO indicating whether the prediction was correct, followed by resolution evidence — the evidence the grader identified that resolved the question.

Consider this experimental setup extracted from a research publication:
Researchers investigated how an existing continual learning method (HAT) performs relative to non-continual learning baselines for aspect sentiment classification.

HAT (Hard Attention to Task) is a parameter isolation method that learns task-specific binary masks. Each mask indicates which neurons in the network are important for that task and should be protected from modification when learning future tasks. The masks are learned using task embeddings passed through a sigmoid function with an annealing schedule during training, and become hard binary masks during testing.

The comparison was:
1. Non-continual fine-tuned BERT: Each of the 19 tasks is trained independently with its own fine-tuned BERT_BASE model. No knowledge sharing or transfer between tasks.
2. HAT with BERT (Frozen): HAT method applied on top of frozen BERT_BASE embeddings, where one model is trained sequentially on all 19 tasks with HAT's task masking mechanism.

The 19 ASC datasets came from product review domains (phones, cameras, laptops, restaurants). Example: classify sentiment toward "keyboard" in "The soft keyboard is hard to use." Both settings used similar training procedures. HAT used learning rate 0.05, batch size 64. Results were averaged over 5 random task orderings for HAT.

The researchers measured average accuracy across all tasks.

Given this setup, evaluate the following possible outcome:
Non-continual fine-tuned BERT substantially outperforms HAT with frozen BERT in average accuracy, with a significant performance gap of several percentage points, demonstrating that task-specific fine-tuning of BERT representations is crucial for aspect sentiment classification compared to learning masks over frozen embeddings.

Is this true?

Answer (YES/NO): NO